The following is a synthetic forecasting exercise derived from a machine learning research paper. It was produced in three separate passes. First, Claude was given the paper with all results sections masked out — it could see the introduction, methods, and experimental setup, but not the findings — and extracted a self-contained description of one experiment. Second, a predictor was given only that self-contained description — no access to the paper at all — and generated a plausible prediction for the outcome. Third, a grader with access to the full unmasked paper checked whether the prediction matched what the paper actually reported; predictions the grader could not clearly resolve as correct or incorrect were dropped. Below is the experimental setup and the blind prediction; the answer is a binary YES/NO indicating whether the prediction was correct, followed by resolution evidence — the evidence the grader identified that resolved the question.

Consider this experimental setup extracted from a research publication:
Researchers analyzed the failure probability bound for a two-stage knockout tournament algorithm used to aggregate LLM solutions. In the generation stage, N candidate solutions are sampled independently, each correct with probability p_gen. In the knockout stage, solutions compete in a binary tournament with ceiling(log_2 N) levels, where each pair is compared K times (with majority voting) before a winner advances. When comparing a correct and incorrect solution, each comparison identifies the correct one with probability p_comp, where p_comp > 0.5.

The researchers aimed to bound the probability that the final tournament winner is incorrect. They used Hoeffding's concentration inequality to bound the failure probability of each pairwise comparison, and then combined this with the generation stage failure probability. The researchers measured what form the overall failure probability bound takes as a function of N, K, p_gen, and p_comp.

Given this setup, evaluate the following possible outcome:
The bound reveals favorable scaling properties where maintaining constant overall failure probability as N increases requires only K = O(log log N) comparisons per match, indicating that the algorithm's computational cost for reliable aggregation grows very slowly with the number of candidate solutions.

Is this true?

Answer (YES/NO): YES